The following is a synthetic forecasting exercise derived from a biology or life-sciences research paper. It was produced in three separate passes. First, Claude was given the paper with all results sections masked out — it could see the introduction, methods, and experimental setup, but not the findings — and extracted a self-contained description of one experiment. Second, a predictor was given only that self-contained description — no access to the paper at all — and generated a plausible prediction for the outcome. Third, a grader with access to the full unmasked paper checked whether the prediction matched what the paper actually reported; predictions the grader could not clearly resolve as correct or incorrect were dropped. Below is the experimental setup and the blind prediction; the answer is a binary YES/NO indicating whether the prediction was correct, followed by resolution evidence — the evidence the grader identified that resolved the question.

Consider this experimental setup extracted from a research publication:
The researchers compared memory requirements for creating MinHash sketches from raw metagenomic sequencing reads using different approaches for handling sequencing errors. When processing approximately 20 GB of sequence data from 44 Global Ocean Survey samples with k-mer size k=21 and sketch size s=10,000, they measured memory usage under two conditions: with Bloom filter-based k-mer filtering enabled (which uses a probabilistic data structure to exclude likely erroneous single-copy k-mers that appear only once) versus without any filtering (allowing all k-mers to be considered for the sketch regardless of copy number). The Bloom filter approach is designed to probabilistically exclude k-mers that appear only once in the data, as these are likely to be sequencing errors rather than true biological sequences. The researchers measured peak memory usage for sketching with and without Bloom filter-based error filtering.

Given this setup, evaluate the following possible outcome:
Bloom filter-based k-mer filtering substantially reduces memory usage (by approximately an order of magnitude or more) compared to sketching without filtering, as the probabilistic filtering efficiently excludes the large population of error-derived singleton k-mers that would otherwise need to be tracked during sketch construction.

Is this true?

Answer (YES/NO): NO